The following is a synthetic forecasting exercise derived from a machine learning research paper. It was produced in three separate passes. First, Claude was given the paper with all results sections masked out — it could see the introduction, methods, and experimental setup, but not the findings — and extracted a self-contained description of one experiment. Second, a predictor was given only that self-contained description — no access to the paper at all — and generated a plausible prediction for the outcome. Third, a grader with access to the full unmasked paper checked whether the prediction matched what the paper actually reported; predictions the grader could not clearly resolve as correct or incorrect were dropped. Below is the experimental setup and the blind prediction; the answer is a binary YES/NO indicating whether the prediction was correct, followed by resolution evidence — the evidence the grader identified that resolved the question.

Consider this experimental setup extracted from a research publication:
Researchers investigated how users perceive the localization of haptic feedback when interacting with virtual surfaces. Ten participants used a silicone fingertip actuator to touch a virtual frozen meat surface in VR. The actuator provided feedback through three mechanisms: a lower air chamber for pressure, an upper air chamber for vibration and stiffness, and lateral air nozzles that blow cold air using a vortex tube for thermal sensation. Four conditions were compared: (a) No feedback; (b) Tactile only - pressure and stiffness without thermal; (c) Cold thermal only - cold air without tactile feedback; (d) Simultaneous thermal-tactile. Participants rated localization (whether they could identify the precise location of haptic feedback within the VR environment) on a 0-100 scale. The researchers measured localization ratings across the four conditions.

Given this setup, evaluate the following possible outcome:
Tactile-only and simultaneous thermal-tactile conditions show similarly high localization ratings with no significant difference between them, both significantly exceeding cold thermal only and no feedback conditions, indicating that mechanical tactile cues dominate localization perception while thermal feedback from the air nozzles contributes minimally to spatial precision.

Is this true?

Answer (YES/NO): NO